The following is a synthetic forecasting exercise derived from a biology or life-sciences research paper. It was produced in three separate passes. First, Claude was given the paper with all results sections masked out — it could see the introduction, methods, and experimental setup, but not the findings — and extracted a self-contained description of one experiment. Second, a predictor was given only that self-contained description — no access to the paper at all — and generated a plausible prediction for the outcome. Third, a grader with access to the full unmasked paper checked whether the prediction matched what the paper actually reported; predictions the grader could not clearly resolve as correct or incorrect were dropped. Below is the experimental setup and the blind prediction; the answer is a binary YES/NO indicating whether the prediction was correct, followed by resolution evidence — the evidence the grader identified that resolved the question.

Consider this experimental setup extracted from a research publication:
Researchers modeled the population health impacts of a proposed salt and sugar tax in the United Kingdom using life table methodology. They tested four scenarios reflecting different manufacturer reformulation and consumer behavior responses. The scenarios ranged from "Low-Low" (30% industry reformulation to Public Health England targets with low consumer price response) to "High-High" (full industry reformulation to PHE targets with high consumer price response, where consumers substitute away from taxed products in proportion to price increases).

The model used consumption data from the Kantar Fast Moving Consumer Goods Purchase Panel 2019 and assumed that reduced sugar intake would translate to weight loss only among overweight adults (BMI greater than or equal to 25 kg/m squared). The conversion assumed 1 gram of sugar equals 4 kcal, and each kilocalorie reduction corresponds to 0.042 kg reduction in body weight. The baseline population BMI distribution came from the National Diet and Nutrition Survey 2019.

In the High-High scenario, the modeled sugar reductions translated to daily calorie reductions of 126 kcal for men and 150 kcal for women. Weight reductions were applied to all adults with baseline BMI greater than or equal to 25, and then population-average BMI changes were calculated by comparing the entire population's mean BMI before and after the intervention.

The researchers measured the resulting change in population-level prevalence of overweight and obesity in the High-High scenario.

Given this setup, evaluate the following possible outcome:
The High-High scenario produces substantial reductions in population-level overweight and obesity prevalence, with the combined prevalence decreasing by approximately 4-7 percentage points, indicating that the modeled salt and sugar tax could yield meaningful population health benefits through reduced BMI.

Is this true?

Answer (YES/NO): NO